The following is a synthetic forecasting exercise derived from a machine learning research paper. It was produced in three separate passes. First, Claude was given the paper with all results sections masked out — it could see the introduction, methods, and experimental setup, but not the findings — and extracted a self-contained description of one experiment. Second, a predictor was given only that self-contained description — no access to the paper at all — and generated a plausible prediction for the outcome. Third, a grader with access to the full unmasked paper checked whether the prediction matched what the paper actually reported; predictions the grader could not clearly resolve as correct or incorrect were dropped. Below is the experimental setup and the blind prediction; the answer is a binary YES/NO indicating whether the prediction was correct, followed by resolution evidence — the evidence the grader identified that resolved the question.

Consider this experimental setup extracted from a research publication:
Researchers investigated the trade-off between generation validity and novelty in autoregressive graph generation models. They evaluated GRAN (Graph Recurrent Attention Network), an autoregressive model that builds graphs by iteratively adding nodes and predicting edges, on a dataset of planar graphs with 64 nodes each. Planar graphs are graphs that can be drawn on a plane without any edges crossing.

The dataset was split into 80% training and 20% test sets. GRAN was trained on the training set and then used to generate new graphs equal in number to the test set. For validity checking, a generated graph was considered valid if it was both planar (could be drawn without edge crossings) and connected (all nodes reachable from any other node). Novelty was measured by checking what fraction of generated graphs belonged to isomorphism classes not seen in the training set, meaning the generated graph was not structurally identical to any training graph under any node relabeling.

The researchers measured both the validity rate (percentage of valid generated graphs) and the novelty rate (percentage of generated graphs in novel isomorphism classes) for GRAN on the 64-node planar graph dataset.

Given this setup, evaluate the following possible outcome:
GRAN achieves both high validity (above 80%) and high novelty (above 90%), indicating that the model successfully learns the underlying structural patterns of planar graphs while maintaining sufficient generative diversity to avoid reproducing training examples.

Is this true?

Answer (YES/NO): NO